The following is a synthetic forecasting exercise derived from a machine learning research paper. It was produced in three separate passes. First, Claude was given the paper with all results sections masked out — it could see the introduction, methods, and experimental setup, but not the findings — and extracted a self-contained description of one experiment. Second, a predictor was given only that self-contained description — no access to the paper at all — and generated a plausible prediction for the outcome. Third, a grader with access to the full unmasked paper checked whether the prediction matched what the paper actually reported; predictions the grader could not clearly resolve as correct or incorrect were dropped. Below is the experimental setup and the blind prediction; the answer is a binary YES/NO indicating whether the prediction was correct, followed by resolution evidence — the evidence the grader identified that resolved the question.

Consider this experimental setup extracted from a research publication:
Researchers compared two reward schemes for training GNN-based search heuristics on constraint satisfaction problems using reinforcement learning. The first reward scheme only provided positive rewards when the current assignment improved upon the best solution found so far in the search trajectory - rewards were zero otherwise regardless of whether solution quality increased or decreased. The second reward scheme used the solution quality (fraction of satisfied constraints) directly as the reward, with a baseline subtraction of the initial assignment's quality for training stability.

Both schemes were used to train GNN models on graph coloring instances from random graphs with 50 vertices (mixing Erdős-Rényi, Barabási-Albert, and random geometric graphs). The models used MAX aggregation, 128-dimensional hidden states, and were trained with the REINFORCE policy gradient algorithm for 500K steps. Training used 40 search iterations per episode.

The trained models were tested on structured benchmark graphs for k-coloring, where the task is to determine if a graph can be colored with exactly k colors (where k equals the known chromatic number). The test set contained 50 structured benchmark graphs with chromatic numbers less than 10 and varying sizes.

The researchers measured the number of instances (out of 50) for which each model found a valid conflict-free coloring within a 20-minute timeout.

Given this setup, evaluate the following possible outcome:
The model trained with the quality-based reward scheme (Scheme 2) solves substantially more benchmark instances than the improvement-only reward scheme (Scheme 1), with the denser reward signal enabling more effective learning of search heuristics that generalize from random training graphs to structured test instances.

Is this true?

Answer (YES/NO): NO